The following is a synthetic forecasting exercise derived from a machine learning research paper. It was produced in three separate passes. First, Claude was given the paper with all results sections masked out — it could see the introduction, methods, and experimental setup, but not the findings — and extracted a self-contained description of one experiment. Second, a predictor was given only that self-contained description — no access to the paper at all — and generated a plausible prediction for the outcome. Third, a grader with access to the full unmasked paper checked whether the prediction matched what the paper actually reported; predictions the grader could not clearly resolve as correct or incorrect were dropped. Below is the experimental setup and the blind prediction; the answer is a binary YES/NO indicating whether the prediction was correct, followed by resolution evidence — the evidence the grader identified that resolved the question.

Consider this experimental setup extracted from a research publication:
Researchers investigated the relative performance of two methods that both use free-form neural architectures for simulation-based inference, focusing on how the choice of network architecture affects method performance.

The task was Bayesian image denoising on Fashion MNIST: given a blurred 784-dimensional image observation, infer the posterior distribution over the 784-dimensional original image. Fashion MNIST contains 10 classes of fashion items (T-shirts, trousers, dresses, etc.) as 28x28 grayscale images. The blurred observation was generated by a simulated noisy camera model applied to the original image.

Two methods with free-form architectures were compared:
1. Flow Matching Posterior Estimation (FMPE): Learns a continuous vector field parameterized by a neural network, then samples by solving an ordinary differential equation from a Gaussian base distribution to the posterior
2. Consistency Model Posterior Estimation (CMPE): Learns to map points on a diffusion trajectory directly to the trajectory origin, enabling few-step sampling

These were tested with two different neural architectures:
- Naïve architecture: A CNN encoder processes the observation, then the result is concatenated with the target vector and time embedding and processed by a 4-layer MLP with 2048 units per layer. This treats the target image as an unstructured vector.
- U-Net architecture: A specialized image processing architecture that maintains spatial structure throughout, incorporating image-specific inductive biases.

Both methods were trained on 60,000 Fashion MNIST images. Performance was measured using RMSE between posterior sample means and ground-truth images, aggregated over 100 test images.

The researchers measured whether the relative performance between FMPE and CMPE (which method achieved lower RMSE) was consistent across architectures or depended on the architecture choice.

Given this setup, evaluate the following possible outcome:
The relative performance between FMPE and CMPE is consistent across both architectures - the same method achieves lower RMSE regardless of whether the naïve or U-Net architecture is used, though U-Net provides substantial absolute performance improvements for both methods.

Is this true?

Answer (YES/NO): NO